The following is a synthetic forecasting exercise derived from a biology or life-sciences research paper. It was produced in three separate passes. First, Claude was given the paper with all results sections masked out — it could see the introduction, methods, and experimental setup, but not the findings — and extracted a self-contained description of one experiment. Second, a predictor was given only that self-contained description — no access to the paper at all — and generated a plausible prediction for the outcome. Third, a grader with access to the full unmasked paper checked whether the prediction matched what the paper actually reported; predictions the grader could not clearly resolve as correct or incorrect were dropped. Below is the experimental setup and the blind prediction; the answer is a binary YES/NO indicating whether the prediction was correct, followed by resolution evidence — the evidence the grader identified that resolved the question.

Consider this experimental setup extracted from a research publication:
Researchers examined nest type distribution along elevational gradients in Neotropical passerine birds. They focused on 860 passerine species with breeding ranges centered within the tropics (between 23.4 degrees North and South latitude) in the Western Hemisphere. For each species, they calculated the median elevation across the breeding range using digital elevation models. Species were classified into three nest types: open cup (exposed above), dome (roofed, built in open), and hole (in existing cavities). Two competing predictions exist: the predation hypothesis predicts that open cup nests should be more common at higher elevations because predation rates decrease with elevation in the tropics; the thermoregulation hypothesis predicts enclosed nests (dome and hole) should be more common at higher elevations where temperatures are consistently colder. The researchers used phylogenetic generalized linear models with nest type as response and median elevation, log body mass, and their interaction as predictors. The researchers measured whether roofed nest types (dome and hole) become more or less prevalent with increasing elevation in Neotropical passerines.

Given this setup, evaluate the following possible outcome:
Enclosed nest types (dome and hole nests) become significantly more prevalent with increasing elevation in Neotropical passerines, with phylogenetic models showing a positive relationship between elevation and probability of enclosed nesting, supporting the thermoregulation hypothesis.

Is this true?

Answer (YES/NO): NO